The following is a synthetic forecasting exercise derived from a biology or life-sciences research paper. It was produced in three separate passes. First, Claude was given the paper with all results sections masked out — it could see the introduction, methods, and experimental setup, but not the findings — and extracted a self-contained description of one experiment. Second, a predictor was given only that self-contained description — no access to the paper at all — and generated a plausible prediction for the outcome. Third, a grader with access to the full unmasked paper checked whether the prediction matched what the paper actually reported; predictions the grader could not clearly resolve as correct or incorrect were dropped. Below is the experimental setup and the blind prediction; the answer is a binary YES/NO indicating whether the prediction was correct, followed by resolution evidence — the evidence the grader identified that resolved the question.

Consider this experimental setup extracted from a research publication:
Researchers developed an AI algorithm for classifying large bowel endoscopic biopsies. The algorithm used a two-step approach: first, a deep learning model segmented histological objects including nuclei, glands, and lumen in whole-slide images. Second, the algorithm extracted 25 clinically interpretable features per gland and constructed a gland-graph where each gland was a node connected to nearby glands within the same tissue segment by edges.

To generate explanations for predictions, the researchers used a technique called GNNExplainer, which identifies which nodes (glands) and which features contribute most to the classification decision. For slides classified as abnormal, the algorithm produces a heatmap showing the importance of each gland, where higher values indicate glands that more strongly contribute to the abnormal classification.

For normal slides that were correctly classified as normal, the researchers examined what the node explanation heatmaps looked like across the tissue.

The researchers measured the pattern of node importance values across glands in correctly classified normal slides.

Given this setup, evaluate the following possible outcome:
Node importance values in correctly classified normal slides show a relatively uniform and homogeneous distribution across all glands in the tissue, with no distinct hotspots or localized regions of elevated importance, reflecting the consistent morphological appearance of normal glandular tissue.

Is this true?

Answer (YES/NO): YES